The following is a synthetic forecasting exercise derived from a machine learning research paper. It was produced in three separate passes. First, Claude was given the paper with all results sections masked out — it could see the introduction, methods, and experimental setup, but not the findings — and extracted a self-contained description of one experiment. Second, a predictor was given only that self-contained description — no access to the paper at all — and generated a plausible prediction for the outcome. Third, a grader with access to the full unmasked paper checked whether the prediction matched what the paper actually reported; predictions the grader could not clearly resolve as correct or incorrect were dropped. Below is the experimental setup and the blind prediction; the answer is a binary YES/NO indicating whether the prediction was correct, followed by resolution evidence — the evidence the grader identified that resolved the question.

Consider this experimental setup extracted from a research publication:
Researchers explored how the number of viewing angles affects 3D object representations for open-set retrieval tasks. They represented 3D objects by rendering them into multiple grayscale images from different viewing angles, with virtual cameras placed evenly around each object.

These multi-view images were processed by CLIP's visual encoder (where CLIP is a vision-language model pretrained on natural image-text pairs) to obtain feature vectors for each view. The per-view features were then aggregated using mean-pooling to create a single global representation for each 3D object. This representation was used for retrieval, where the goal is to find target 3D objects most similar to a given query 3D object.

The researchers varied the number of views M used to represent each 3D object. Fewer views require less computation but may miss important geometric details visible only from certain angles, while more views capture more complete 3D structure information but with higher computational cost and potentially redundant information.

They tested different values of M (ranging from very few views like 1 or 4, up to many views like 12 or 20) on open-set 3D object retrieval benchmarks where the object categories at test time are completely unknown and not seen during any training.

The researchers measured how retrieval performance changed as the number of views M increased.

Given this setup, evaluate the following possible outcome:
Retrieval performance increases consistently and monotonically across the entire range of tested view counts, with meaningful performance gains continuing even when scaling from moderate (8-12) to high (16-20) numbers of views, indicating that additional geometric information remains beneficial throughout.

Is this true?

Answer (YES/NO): NO